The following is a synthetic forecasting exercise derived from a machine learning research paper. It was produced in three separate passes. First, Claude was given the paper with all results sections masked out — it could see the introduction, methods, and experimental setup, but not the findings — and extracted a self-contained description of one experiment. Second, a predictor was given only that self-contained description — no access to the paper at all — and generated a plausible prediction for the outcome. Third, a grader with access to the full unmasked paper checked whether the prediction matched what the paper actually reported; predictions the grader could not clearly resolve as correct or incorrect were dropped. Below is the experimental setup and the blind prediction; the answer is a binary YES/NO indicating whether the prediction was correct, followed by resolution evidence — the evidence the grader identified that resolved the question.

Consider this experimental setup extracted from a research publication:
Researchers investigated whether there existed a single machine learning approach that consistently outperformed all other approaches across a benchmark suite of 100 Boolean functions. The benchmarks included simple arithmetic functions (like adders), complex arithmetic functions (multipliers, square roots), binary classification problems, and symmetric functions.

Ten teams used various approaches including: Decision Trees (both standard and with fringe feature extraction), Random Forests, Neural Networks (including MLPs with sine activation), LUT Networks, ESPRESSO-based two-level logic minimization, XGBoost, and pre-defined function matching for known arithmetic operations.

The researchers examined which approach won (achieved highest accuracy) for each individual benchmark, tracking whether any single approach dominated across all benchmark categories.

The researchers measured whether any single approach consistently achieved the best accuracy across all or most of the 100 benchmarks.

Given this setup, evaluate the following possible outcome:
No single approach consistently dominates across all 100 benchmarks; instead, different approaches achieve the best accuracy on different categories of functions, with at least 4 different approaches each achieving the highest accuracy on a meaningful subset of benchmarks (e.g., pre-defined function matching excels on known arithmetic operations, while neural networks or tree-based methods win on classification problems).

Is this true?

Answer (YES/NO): YES